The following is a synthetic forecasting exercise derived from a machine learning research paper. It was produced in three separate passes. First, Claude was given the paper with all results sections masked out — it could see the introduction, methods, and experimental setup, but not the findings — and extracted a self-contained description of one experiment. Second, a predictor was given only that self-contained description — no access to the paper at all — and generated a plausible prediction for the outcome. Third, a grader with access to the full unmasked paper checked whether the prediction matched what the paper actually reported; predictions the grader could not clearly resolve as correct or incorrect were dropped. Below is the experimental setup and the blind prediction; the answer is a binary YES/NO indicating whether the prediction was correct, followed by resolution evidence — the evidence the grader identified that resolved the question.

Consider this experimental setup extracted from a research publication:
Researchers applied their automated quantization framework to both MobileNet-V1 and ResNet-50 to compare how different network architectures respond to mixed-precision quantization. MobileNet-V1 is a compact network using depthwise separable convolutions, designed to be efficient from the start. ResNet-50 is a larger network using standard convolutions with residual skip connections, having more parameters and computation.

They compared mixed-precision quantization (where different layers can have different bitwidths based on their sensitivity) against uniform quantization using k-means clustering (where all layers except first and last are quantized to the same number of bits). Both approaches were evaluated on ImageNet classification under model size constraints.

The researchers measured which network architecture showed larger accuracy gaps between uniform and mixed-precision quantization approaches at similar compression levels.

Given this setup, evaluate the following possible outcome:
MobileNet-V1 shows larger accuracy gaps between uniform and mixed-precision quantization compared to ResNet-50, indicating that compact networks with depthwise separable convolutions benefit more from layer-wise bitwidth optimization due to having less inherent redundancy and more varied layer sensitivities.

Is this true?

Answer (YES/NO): YES